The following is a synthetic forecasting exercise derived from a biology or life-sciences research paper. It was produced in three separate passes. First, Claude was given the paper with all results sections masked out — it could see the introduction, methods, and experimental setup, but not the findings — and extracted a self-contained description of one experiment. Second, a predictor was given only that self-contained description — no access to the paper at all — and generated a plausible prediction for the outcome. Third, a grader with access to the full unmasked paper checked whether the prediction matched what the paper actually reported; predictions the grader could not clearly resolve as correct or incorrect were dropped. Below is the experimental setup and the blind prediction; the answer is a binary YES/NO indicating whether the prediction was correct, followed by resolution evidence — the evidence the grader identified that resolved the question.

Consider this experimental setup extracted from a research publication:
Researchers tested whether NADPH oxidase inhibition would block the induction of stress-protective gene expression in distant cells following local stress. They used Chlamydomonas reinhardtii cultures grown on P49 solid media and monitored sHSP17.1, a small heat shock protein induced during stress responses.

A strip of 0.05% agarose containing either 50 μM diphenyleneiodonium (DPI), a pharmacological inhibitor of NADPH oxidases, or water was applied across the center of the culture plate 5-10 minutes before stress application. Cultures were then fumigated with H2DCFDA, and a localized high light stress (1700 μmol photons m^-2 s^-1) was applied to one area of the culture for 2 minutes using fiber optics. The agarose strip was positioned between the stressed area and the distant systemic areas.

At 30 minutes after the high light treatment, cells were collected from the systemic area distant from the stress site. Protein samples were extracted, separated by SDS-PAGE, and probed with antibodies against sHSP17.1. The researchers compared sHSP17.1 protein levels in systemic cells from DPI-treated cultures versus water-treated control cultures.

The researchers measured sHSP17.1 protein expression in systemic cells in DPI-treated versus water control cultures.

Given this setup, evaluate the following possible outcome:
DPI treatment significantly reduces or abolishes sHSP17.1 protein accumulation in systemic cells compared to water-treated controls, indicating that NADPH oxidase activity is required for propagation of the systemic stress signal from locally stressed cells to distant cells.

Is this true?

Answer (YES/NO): YES